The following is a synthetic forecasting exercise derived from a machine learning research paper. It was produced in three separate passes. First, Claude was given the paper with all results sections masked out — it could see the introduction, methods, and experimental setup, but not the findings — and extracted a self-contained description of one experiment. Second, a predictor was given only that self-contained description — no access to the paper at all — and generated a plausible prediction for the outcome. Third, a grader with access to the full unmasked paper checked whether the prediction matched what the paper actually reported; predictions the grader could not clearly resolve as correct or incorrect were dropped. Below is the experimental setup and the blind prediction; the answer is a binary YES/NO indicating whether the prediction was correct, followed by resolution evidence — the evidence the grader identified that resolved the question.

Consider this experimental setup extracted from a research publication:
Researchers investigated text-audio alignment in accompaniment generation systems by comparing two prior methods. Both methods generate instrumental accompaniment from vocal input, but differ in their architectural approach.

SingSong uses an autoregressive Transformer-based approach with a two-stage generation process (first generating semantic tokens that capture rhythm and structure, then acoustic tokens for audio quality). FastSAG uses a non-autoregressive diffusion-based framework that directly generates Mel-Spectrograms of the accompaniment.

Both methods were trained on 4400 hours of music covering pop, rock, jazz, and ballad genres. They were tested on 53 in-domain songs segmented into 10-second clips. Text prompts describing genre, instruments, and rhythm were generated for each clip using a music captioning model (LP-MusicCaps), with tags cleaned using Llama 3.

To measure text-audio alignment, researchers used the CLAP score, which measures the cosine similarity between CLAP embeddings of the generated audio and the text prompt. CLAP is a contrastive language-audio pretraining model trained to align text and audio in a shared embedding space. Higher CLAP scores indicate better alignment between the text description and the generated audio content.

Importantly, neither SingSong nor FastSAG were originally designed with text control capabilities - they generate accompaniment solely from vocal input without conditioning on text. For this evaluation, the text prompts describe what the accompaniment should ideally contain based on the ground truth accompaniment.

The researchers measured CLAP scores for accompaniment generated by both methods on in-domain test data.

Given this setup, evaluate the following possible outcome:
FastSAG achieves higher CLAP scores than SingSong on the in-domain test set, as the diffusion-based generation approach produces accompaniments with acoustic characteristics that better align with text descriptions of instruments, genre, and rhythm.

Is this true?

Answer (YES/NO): YES